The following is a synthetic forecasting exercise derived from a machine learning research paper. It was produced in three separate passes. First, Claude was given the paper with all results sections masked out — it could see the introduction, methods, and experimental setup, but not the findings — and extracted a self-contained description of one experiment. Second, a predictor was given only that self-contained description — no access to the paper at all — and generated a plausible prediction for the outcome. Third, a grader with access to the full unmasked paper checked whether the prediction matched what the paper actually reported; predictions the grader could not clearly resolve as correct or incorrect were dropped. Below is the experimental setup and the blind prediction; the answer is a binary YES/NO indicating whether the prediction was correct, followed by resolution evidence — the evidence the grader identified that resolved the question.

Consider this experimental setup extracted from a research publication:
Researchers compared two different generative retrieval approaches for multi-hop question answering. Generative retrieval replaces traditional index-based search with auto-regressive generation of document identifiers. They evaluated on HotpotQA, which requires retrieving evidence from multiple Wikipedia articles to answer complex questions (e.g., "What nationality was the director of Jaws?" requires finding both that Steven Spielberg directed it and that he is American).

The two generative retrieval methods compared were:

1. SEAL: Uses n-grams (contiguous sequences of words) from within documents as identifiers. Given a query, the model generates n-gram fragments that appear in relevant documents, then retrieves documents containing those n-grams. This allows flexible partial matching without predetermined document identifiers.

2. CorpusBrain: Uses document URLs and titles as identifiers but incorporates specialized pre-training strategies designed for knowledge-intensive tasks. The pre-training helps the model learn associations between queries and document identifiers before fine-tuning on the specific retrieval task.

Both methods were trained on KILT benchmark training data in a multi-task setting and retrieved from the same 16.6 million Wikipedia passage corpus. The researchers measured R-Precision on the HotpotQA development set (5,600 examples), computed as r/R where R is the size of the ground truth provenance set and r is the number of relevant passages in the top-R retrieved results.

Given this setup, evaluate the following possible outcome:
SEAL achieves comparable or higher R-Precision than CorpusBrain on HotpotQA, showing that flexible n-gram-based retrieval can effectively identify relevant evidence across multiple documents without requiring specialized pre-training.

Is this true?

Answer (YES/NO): YES